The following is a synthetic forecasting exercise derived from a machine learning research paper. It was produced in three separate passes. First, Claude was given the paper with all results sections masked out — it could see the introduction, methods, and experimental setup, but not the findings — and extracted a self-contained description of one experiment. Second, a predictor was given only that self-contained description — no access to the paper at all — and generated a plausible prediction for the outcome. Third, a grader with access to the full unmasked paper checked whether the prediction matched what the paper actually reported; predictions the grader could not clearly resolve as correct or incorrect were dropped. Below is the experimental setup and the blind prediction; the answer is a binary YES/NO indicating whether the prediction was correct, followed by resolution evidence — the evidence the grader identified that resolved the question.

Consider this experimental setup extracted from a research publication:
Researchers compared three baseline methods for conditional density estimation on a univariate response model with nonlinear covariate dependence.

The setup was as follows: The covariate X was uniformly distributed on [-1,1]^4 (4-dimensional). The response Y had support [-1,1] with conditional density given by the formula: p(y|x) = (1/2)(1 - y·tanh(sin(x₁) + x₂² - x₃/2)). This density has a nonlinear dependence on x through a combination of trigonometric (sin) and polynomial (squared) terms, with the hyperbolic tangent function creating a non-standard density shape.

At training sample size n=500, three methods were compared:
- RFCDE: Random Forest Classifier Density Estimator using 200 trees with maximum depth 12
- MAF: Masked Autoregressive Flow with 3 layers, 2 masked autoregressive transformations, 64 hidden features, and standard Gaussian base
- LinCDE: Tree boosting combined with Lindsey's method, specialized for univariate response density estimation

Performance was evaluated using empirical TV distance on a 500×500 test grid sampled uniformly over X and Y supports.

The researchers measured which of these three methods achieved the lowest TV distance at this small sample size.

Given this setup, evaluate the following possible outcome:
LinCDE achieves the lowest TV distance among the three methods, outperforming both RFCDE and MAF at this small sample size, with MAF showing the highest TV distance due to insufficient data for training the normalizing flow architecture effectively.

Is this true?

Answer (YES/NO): YES